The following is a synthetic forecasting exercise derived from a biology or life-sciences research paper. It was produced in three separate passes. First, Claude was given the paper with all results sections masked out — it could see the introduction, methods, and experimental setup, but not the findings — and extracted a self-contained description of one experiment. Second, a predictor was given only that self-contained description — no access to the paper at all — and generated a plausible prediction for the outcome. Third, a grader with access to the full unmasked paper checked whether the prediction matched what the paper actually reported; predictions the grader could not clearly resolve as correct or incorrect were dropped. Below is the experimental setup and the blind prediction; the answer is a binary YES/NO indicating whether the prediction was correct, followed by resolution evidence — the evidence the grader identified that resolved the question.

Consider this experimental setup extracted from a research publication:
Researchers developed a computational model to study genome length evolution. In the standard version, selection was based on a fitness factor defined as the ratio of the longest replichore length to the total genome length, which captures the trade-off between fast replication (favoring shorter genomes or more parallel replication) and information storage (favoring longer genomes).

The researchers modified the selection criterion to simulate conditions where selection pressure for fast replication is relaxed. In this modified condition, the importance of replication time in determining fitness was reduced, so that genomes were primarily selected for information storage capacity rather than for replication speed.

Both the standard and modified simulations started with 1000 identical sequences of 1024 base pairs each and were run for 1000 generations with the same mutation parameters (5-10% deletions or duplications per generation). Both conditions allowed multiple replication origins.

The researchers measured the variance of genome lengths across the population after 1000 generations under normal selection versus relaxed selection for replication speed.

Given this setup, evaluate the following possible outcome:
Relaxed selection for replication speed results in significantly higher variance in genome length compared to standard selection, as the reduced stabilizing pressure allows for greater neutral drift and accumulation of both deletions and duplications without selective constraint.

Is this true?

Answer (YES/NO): YES